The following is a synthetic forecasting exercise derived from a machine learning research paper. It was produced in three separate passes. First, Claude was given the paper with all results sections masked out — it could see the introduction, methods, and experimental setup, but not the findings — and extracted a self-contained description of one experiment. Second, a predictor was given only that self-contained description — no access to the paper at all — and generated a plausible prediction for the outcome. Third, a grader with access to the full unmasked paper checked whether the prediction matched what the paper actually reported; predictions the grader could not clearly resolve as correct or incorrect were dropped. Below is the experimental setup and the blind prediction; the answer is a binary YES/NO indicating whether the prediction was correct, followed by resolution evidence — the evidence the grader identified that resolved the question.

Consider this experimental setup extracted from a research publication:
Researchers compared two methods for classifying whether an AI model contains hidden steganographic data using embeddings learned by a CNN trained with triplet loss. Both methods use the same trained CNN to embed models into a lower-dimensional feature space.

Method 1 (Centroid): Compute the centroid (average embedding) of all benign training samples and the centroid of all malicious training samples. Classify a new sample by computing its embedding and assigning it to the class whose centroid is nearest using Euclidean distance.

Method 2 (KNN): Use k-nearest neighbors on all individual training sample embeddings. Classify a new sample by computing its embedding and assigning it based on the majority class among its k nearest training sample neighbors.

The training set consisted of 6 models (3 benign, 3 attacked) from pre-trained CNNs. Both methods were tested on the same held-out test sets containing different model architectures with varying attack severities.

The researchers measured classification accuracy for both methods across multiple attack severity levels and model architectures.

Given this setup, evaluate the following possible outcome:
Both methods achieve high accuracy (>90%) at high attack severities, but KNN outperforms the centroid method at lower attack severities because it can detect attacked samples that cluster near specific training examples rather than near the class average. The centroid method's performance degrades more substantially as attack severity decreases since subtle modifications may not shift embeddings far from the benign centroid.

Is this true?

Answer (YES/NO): NO